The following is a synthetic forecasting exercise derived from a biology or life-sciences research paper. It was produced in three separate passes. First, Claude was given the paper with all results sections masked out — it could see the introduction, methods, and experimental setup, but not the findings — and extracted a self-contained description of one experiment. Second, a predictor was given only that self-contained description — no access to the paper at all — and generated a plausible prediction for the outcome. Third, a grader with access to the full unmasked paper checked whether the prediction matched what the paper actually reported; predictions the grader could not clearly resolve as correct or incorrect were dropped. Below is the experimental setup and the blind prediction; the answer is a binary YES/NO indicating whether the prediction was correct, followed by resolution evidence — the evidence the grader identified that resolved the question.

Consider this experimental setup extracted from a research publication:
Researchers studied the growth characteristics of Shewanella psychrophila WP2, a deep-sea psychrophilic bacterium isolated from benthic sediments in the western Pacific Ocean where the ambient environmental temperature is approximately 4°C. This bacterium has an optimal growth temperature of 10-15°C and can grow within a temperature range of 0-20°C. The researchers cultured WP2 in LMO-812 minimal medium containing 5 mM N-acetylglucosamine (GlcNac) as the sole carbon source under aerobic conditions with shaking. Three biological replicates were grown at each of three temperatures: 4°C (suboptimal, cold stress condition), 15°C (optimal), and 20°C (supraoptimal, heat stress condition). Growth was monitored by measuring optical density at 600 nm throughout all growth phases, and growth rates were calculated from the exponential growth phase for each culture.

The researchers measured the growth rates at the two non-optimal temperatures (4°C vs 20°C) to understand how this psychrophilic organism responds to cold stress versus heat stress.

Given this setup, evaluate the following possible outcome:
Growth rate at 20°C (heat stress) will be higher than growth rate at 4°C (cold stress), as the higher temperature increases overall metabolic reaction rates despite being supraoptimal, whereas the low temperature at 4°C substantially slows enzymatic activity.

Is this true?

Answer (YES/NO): NO